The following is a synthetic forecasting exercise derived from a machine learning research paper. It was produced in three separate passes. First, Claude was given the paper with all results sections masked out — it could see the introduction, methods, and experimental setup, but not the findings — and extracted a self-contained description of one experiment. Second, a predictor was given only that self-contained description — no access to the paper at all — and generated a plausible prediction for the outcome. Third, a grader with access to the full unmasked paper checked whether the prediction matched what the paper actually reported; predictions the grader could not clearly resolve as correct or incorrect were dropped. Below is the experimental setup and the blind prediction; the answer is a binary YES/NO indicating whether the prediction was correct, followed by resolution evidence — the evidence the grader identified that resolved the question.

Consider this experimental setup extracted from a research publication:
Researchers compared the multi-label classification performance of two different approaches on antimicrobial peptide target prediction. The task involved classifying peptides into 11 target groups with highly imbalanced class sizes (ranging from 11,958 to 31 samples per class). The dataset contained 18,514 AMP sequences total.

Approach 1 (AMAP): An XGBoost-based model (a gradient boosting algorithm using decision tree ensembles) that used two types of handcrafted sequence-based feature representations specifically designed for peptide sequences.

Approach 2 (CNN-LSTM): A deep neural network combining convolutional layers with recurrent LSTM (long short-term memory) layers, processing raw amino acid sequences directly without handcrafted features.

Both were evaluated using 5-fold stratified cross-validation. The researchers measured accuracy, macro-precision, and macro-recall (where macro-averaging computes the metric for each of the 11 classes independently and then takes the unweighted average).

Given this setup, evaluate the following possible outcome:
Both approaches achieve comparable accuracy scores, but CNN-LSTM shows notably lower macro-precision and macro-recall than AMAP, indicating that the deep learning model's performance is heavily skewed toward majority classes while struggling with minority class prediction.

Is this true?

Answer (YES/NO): YES